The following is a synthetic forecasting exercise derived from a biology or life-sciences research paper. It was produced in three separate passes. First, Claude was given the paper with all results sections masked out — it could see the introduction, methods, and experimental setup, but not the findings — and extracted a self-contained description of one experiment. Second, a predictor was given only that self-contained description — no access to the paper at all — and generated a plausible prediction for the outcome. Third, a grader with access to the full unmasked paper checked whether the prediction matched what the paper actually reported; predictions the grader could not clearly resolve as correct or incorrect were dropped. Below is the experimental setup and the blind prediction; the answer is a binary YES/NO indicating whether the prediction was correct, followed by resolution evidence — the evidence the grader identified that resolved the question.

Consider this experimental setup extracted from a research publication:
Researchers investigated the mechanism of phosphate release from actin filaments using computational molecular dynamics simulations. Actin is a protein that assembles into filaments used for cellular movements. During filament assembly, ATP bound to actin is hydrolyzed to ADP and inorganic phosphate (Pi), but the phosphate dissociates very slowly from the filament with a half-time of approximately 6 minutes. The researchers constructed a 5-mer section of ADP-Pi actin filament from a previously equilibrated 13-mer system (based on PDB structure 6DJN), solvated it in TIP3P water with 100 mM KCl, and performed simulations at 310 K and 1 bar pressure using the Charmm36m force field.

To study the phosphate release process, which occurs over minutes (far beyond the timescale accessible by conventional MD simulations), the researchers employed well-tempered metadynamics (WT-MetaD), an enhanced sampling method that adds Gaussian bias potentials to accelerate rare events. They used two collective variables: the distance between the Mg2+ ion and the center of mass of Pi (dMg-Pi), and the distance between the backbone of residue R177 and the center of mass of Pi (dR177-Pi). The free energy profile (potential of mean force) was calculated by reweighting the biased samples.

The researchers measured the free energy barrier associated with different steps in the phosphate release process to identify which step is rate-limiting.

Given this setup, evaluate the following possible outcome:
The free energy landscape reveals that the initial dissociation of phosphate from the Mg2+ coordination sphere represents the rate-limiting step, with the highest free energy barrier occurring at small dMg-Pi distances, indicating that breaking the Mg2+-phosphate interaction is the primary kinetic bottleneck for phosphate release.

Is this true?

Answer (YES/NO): YES